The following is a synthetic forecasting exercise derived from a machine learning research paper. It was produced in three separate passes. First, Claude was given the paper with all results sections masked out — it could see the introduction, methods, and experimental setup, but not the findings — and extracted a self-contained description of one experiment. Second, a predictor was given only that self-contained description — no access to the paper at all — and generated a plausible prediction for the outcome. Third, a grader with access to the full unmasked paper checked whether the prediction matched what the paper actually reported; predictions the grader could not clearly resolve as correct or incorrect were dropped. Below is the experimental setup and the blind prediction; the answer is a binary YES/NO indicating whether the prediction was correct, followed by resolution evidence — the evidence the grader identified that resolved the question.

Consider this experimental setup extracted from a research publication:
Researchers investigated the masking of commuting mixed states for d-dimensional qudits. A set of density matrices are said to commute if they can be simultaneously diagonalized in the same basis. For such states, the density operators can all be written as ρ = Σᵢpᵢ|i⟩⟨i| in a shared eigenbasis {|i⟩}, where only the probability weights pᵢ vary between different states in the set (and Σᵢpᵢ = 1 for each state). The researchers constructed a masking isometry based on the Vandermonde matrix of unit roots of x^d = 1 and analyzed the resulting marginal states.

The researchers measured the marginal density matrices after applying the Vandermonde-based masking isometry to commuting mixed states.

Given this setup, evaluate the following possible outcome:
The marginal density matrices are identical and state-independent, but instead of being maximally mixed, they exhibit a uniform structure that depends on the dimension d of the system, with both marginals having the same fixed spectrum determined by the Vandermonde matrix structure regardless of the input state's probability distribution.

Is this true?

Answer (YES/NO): NO